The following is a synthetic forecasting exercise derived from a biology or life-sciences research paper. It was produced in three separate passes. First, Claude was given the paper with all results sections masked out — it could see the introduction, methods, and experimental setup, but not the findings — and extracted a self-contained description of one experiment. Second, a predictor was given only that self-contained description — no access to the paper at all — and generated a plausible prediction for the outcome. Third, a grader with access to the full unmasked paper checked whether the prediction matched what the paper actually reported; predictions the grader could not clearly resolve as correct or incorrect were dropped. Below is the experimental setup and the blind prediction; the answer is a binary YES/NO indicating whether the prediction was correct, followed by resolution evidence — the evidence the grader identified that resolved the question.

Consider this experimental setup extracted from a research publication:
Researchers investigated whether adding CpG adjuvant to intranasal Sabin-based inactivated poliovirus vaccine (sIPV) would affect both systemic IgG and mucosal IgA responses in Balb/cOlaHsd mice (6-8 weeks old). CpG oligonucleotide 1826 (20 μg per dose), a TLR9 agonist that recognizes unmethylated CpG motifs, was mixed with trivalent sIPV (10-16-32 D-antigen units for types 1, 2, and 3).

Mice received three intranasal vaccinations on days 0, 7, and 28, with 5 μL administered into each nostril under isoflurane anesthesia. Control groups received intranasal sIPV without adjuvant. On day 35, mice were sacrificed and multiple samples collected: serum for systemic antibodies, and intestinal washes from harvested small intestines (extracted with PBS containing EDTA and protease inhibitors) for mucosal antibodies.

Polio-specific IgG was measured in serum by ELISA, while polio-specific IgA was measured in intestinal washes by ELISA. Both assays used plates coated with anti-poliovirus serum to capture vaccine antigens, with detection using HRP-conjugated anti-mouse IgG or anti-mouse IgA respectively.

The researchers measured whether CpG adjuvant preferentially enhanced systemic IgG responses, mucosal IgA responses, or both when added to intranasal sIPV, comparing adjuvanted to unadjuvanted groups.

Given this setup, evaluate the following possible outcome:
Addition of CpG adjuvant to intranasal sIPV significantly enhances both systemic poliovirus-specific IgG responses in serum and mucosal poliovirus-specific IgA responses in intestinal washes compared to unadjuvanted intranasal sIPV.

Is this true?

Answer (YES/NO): NO